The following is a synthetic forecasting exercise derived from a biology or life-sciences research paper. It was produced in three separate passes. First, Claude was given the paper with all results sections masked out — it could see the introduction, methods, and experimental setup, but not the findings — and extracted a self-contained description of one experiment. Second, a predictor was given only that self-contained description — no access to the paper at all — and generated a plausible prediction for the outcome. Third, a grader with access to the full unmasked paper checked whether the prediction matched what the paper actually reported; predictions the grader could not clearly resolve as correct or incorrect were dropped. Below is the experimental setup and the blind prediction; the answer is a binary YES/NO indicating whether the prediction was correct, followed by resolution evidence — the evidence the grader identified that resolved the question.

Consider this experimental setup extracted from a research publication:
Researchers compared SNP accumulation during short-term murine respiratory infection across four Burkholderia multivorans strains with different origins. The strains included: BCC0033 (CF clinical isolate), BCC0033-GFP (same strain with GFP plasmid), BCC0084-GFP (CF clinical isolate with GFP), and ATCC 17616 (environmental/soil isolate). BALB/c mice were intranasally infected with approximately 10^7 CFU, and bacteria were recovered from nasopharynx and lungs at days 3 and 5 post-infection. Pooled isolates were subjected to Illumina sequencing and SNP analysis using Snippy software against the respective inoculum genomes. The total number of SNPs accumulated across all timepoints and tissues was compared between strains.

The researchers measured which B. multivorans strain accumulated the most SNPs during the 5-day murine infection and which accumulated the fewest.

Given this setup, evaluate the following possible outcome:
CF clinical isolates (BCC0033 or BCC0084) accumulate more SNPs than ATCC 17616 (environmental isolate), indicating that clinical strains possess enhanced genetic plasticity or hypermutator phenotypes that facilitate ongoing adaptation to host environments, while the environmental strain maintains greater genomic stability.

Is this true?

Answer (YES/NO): NO